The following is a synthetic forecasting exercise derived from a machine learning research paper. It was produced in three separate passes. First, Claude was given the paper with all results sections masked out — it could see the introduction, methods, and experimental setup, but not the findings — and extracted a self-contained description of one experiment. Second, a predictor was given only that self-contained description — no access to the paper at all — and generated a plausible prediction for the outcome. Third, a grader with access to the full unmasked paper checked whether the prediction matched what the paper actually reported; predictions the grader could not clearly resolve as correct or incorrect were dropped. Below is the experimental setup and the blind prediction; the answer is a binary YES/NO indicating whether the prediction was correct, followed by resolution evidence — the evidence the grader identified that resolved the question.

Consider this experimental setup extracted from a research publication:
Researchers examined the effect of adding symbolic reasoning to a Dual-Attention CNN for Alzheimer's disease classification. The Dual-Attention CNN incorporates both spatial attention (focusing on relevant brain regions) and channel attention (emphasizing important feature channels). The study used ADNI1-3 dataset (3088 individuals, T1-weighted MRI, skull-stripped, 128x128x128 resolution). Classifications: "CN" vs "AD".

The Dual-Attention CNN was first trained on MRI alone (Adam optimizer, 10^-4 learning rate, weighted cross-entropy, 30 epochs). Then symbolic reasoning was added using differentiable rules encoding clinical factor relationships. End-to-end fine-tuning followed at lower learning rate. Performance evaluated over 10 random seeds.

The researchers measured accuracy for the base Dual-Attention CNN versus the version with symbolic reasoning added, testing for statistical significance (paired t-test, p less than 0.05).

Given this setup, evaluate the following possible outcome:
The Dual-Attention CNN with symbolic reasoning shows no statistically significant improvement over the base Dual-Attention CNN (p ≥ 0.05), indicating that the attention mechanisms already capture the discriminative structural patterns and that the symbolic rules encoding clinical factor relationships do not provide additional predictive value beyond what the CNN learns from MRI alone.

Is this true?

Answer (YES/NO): NO